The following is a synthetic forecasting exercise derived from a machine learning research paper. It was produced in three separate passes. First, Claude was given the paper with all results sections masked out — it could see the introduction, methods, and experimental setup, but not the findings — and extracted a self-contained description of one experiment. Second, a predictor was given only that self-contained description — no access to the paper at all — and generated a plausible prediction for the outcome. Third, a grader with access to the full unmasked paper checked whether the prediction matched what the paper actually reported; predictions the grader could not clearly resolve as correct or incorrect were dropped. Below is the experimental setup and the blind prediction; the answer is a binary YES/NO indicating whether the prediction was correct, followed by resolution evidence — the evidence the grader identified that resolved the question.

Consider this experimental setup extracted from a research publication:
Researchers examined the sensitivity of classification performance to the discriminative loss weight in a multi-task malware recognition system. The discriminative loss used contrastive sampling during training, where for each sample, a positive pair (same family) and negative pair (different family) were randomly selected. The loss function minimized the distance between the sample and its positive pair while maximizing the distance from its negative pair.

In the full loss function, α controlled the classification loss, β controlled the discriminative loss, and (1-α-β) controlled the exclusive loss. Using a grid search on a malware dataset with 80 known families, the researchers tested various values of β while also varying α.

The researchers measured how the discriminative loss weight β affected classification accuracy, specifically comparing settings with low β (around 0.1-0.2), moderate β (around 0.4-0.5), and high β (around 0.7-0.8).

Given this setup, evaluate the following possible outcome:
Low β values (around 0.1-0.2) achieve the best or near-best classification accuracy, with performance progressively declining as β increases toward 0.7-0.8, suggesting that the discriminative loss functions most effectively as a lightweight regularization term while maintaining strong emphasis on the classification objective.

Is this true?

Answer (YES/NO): NO